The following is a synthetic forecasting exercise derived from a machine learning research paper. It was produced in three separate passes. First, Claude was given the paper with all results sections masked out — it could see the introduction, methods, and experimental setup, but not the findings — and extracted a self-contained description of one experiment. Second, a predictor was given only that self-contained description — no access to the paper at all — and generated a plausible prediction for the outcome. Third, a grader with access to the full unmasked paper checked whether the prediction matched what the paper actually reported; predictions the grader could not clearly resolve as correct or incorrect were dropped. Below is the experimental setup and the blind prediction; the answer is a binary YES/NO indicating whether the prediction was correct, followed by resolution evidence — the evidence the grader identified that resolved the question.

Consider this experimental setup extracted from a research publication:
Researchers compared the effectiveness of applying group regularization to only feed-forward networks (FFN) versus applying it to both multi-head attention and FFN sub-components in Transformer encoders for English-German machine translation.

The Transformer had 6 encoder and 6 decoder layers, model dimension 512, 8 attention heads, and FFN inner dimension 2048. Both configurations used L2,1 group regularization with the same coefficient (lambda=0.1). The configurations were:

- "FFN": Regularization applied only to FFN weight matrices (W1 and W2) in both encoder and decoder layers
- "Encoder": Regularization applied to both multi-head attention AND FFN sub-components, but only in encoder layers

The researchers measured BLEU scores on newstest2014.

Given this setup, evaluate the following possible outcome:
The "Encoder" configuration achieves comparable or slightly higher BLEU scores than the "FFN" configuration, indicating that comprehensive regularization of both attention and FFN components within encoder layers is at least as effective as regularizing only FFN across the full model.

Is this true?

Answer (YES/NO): NO